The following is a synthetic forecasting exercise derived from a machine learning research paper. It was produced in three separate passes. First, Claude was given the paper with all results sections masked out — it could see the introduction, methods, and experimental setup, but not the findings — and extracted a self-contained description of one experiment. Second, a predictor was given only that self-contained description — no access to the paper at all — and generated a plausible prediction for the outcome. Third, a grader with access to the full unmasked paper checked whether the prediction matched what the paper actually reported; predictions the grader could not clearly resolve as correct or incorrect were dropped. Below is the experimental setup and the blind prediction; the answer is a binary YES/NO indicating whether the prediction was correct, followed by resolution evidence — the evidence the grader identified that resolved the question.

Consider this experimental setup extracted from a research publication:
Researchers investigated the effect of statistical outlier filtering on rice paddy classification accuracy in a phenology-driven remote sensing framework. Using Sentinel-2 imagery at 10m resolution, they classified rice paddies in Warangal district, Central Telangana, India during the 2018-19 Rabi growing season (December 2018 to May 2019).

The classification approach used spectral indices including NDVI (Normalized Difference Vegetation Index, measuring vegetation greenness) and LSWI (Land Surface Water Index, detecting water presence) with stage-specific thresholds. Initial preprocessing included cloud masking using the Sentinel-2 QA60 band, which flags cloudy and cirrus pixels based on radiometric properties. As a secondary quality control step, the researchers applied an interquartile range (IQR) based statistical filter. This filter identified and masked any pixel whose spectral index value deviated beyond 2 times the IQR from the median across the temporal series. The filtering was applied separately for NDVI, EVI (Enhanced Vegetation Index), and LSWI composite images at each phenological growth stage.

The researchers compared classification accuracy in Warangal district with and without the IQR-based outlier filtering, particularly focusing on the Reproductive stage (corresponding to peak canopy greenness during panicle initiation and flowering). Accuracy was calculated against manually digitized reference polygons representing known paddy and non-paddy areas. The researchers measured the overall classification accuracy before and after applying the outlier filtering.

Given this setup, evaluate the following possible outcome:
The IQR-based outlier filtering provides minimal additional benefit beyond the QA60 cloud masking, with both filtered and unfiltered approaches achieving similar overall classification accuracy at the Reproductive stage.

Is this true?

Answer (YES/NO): NO